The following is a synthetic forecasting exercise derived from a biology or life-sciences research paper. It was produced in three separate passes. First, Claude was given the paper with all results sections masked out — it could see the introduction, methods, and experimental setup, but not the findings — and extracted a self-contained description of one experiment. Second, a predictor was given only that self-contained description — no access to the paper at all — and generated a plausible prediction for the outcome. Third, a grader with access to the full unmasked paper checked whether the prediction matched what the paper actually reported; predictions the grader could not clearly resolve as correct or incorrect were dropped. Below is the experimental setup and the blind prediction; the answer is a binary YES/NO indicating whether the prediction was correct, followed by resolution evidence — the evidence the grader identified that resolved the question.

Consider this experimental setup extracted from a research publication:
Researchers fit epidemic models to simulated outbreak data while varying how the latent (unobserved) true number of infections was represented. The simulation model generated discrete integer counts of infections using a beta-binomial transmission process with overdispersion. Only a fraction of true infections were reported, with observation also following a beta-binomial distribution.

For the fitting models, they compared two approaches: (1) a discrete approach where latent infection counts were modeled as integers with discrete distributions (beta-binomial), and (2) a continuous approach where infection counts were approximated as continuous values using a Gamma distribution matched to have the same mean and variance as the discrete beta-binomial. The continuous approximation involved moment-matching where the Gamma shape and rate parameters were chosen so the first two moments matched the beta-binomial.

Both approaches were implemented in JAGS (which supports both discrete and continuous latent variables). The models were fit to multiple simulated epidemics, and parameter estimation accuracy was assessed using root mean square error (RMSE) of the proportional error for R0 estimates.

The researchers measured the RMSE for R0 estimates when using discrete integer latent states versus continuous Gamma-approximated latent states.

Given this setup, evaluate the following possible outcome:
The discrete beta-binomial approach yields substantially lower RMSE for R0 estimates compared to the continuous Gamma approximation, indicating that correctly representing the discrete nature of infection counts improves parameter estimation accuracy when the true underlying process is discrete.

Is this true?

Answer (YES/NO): NO